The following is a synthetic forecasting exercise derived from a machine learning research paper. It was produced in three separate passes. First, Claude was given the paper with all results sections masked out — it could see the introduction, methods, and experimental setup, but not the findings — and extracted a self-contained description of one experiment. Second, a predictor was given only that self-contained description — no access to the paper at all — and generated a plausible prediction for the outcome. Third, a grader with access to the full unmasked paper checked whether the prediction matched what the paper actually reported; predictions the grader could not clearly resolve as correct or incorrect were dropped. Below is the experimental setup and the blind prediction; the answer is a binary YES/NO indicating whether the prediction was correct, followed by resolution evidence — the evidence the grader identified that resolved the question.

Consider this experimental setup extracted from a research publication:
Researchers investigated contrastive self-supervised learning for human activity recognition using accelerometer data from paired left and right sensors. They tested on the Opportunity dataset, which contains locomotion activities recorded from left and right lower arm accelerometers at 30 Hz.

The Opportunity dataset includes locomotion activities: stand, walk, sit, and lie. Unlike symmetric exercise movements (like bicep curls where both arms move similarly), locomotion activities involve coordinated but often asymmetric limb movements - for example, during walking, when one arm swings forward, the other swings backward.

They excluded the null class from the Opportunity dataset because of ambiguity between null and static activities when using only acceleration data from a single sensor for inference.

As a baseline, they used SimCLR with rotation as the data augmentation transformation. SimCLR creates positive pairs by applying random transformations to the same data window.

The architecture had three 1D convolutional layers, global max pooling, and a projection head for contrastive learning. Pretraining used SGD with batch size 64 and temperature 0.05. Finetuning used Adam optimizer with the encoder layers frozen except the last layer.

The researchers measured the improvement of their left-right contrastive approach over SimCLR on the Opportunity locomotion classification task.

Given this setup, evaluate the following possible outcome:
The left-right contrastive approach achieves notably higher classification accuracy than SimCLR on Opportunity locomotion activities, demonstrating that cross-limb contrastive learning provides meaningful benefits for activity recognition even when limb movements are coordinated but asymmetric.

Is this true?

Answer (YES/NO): NO